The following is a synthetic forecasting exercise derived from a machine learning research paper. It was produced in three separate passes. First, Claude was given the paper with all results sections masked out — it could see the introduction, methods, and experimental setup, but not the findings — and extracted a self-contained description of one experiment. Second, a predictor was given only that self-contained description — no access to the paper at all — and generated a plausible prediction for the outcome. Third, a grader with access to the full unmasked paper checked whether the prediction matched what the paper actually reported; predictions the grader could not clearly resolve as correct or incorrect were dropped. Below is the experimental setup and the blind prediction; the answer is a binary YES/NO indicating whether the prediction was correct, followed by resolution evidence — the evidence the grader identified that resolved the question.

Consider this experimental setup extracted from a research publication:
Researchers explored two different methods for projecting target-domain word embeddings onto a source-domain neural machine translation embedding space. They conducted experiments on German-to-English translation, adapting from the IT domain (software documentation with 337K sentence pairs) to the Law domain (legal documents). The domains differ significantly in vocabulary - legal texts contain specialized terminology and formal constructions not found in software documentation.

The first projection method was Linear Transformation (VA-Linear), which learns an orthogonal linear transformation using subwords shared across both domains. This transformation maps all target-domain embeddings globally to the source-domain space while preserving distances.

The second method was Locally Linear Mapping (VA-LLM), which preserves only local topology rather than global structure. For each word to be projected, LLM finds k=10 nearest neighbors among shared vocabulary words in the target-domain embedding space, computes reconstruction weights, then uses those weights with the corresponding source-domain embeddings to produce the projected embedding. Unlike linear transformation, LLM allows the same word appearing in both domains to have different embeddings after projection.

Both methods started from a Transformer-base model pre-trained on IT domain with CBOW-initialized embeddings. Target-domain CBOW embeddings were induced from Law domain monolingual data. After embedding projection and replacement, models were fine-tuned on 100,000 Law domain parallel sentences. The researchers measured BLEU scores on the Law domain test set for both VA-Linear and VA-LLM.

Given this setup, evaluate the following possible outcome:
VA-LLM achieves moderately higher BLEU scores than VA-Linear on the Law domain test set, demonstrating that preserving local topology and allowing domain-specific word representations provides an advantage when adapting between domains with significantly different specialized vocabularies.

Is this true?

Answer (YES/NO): YES